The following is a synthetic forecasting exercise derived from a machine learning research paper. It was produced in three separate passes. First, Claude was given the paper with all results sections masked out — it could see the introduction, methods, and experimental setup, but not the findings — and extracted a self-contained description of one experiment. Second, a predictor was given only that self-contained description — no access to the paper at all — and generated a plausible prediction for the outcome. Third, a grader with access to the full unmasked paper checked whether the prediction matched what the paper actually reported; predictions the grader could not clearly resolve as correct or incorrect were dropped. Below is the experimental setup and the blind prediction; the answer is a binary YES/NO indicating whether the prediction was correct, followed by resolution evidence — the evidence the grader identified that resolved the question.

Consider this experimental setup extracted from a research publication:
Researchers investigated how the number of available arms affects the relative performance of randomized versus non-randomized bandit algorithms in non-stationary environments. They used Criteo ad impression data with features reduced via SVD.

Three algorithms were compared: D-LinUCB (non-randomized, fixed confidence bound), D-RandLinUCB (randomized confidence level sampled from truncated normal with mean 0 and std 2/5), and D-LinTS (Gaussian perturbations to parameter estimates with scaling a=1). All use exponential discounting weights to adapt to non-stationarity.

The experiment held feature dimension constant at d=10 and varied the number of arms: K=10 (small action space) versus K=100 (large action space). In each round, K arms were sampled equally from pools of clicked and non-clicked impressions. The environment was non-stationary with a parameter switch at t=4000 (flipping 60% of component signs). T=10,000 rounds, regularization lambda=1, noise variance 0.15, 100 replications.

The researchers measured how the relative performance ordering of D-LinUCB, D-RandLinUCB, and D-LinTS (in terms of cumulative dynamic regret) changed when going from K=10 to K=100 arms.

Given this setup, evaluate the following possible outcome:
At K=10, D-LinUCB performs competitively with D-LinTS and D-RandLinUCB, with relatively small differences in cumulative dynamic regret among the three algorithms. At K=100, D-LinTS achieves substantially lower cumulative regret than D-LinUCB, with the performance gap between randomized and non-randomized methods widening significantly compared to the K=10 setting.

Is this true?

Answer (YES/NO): YES